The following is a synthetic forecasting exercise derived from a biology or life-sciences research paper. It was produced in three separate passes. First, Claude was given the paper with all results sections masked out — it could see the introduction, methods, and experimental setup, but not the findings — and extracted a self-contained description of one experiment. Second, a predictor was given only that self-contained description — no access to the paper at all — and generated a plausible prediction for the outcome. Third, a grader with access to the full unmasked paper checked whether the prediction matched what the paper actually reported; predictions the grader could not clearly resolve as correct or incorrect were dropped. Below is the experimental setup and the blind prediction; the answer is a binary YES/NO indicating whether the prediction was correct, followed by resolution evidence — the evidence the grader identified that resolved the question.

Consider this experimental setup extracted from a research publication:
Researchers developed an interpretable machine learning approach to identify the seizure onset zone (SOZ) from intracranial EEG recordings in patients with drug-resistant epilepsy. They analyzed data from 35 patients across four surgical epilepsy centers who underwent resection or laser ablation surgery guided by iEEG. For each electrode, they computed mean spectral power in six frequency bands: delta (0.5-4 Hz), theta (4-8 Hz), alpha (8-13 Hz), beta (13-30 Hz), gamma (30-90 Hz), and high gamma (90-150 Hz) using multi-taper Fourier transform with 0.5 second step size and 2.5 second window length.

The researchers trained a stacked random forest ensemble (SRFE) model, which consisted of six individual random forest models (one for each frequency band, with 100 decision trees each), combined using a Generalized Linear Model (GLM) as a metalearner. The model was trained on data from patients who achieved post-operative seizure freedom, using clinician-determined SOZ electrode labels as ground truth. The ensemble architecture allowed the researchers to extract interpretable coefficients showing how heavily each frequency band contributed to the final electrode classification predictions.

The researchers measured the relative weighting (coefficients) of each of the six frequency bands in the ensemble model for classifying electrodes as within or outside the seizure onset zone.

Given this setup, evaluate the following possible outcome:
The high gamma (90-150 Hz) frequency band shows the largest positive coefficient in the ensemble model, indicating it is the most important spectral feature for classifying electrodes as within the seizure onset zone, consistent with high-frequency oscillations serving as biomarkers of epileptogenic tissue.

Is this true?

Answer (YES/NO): NO